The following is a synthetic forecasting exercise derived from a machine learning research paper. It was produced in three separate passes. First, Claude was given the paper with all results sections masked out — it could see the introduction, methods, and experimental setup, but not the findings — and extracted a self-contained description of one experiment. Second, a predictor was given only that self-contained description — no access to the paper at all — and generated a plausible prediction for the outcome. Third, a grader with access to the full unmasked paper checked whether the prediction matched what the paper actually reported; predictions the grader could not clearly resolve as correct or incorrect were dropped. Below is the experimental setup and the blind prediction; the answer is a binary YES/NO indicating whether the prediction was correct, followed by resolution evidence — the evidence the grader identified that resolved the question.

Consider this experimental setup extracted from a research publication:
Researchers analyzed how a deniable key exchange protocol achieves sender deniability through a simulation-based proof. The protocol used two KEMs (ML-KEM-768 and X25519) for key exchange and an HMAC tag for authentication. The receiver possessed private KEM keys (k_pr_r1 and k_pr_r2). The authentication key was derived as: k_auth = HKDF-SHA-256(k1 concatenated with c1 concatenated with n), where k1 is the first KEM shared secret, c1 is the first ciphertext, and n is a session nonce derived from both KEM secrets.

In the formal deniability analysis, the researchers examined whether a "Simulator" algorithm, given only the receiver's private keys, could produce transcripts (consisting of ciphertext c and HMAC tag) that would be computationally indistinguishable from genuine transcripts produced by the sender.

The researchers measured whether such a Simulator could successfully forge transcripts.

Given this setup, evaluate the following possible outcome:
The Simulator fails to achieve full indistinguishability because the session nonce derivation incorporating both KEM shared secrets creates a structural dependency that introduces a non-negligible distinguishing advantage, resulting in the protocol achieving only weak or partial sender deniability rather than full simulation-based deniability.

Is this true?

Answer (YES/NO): NO